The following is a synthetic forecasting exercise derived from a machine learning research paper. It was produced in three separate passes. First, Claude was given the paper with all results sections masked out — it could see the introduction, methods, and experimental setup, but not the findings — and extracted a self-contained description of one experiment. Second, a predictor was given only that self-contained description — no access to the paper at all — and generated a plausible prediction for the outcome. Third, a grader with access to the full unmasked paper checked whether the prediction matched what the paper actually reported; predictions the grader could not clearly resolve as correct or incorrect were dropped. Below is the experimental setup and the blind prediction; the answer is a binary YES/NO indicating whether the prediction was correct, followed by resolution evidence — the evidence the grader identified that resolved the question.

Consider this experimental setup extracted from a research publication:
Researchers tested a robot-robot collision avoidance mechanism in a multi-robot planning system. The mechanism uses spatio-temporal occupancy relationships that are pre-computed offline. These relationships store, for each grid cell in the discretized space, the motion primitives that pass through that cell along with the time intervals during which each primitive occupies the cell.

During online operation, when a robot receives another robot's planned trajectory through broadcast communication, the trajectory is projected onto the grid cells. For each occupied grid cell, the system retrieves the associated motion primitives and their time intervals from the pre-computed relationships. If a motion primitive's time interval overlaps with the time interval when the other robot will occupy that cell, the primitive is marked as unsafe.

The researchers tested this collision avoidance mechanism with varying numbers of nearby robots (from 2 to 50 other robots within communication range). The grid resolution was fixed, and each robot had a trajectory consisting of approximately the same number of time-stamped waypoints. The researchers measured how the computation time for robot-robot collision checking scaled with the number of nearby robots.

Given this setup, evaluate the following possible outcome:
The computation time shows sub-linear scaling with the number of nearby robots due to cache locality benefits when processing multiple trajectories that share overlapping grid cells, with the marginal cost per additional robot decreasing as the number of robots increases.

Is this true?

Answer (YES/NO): NO